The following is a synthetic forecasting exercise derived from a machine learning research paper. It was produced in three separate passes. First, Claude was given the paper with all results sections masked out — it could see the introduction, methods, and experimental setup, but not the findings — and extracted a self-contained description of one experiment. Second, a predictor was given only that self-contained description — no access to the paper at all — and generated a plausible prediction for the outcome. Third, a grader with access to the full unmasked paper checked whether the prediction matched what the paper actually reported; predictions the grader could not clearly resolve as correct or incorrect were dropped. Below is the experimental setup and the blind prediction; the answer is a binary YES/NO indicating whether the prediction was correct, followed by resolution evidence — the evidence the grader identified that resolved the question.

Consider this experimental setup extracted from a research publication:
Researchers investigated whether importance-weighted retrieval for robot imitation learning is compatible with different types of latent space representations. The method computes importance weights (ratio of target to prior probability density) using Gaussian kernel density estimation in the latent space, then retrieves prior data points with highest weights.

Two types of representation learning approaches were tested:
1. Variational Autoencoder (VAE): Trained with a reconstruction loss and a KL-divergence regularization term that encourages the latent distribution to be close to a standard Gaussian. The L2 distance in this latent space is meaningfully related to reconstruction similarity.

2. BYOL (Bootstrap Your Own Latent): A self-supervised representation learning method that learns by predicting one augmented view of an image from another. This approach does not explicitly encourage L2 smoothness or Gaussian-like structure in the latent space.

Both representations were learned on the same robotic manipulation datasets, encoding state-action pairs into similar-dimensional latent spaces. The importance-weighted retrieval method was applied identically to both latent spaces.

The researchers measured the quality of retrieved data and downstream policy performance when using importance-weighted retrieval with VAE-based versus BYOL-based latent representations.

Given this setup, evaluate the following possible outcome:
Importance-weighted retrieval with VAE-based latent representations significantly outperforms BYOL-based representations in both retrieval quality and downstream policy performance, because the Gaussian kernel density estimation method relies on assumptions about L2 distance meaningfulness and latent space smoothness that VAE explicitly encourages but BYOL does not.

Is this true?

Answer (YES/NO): YES